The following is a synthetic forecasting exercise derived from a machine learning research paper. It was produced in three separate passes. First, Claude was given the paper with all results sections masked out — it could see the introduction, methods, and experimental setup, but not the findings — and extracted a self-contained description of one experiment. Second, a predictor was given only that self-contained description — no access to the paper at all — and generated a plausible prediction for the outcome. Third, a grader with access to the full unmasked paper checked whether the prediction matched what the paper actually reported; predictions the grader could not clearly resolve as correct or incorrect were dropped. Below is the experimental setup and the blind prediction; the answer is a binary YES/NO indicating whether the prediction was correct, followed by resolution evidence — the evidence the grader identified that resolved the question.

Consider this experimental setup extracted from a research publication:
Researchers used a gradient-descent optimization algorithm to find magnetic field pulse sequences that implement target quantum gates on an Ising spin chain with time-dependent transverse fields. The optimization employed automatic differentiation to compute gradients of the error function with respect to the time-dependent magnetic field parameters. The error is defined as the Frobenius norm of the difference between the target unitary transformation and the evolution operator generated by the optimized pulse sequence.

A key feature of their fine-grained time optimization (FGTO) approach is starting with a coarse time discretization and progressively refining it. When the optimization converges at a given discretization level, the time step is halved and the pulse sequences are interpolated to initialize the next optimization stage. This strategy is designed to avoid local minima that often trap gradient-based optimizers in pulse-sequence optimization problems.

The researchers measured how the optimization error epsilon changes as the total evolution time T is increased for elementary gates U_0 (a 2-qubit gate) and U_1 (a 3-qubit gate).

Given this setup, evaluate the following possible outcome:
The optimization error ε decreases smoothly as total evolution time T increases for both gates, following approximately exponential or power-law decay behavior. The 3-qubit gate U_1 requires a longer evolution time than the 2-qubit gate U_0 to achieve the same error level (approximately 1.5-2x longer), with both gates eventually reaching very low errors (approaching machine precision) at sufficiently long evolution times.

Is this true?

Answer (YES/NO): NO